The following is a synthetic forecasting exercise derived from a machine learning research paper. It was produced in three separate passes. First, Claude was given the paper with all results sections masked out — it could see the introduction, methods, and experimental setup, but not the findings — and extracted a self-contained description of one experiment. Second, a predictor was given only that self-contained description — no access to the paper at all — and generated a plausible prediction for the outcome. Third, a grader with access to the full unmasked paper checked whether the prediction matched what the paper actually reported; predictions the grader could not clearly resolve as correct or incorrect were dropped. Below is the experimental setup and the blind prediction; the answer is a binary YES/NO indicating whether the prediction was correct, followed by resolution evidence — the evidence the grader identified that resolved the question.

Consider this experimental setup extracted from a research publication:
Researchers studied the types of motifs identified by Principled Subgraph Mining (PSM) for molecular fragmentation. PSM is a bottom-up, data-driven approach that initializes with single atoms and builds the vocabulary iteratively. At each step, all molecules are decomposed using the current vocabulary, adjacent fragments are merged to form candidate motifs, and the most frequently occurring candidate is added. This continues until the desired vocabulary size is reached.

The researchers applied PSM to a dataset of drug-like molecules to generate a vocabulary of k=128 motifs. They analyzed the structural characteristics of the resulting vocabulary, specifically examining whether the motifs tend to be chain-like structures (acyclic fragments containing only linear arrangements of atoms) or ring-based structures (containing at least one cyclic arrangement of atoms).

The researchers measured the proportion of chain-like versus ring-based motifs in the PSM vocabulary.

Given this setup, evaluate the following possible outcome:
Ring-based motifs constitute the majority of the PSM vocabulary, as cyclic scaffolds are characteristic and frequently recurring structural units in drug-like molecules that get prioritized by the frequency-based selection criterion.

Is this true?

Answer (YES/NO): NO